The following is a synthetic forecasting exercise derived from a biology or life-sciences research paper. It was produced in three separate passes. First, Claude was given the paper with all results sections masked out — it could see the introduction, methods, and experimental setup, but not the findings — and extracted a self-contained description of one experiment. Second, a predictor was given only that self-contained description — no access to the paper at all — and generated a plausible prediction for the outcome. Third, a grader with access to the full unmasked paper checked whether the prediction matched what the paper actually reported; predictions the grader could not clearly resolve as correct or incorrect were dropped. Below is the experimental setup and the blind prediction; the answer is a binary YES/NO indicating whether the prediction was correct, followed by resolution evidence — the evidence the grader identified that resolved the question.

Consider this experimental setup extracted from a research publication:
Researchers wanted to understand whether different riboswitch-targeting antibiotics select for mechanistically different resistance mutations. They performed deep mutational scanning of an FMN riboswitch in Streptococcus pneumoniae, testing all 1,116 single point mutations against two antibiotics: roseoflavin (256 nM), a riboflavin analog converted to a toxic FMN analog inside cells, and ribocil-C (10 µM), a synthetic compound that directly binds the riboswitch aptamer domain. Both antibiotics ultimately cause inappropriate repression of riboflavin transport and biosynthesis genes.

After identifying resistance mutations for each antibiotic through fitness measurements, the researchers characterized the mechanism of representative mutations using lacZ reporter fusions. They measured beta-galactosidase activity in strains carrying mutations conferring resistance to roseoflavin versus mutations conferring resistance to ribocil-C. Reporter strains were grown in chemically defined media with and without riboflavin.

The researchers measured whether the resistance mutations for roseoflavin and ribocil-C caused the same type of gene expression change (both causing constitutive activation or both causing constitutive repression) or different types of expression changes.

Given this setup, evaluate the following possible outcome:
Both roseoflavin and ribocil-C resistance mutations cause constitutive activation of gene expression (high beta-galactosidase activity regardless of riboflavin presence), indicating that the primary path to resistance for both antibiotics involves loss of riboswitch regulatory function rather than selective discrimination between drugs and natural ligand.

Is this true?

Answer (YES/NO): NO